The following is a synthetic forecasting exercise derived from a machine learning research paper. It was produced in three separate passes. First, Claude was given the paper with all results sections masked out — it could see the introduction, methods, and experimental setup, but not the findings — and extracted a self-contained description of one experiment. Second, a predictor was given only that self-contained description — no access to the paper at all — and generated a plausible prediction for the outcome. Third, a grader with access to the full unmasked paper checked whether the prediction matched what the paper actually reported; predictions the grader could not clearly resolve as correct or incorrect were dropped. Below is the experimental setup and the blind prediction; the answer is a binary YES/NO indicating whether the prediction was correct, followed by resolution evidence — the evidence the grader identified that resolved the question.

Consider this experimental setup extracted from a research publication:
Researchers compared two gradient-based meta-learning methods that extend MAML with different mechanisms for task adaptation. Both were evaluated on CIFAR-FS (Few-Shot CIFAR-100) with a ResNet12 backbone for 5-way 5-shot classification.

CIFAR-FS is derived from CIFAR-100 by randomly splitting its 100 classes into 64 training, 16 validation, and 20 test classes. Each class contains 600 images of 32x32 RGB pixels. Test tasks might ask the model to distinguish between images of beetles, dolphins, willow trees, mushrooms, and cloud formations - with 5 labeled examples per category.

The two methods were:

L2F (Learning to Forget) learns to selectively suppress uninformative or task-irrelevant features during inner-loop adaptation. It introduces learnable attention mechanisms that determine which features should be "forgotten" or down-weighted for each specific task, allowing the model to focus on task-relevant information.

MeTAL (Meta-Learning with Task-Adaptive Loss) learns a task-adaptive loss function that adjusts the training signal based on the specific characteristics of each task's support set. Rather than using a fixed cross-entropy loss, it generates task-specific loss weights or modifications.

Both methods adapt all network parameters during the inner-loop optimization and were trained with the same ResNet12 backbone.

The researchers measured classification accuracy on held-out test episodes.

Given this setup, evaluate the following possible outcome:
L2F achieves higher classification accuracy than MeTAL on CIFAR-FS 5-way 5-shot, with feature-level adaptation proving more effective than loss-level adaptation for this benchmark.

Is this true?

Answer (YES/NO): YES